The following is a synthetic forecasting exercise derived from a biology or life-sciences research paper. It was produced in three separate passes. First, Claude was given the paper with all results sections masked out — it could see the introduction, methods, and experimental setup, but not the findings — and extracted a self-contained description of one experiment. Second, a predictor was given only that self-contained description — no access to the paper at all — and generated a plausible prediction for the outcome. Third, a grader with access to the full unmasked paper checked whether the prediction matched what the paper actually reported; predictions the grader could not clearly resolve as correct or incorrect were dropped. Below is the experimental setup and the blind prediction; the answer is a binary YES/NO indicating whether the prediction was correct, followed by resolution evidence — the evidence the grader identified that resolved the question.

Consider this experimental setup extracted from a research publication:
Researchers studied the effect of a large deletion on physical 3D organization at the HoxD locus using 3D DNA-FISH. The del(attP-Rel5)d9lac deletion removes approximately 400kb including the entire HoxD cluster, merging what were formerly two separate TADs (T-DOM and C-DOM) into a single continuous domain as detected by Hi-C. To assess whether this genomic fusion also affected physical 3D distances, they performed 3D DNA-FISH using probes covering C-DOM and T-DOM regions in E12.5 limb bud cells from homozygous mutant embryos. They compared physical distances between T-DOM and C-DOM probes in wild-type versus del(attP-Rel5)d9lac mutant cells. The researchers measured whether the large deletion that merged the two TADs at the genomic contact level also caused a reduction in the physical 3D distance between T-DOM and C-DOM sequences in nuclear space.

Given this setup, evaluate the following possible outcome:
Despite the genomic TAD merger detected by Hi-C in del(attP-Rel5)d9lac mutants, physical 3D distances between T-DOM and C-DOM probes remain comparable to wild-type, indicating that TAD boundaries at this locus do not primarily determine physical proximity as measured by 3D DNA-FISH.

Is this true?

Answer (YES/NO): NO